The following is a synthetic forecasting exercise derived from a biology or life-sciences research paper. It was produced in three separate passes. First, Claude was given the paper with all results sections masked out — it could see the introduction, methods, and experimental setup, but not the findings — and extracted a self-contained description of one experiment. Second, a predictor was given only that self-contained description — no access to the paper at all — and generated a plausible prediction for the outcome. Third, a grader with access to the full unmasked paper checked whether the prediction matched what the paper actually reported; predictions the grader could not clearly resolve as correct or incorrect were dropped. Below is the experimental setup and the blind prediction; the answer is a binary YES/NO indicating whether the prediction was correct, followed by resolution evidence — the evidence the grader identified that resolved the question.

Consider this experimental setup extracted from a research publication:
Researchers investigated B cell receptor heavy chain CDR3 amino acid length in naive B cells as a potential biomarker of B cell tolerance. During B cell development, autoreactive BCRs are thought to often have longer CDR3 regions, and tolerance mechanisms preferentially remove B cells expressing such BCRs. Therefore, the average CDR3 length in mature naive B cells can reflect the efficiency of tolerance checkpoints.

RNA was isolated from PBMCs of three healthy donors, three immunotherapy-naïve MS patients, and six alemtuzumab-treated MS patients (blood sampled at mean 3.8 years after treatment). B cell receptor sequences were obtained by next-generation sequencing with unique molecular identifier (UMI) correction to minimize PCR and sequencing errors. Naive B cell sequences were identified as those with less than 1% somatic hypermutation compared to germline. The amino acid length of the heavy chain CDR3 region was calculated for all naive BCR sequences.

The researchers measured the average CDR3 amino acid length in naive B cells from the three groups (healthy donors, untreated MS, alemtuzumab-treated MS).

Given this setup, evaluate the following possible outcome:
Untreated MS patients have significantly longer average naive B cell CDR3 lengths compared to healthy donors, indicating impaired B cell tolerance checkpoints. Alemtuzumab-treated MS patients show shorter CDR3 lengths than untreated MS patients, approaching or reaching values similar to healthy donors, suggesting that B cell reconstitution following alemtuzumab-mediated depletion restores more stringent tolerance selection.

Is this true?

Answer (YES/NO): NO